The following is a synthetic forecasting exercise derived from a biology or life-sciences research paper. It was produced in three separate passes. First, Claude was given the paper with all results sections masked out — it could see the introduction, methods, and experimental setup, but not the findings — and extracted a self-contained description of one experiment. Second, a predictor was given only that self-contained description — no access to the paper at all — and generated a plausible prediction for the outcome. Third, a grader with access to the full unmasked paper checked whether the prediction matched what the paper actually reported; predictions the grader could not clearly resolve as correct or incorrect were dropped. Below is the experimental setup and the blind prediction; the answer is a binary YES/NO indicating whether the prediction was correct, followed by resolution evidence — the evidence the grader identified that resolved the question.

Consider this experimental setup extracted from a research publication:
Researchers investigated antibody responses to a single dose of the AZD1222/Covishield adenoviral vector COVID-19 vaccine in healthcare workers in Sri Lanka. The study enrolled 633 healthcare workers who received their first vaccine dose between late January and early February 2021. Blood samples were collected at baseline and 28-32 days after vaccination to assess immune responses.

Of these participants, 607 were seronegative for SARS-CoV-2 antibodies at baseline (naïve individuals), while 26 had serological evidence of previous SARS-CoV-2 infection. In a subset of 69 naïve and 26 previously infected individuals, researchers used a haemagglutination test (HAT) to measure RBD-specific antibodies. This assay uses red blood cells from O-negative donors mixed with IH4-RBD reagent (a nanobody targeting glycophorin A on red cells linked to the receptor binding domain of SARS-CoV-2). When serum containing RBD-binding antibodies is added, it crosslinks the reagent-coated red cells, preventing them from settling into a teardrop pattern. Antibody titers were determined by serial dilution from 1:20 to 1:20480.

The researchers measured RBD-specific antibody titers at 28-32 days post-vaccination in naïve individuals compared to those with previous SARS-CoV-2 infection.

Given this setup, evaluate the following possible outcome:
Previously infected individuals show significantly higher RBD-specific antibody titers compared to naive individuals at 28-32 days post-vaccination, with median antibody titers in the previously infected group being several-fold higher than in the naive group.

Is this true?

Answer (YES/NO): YES